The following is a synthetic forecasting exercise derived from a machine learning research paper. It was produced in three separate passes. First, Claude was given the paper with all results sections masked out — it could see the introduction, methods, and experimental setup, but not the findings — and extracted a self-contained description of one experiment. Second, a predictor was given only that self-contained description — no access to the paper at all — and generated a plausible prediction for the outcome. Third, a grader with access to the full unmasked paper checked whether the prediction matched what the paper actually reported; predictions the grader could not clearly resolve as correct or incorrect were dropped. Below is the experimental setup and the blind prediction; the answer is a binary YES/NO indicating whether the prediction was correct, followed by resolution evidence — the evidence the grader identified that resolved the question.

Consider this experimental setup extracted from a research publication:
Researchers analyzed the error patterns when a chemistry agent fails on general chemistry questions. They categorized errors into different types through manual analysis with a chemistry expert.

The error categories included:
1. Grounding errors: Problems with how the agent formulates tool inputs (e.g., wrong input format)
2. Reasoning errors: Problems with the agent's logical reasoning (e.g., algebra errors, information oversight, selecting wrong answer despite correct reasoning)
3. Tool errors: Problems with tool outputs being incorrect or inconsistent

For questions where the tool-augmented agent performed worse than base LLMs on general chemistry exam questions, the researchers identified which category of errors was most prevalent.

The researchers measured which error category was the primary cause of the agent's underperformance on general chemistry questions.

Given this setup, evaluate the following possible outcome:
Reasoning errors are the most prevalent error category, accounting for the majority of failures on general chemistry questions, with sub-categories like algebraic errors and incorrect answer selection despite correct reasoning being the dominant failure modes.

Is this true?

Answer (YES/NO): NO